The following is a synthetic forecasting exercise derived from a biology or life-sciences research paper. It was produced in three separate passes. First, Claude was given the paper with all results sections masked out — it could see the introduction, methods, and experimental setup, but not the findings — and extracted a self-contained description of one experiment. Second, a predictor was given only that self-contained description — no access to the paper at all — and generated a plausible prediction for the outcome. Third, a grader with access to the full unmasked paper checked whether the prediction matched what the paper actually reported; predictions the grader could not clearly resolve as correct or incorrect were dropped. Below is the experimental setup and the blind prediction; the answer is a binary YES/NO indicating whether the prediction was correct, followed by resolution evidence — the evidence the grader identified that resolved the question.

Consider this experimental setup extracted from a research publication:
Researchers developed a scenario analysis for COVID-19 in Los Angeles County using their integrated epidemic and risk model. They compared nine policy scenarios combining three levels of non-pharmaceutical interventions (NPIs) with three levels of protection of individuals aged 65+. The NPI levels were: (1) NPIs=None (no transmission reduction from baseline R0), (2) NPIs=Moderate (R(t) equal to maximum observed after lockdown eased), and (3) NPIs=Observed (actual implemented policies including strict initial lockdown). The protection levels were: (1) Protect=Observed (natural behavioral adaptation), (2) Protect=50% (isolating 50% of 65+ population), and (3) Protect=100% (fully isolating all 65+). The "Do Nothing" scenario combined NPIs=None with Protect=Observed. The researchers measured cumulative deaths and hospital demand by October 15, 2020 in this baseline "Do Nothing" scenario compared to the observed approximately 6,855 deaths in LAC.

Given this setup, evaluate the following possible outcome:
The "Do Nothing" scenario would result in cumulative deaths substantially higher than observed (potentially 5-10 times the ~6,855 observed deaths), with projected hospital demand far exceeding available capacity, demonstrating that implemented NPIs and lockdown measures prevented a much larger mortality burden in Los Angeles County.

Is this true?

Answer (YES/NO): NO